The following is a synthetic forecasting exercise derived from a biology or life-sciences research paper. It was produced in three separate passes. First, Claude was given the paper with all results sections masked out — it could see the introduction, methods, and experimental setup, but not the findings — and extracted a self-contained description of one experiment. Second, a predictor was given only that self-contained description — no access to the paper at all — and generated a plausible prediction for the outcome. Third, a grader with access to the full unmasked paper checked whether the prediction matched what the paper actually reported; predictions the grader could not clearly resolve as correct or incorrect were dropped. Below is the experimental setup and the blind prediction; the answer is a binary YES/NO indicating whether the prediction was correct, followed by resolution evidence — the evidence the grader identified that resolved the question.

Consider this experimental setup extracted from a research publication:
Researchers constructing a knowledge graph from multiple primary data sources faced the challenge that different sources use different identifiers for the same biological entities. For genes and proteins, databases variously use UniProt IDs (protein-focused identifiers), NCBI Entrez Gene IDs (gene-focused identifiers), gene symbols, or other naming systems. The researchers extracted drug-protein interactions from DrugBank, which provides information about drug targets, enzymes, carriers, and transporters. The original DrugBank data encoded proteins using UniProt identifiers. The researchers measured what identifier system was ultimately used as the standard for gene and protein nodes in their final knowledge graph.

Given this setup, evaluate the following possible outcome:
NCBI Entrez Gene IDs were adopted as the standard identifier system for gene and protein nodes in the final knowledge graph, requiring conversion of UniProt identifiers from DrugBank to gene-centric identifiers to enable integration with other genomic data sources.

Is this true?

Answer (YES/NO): YES